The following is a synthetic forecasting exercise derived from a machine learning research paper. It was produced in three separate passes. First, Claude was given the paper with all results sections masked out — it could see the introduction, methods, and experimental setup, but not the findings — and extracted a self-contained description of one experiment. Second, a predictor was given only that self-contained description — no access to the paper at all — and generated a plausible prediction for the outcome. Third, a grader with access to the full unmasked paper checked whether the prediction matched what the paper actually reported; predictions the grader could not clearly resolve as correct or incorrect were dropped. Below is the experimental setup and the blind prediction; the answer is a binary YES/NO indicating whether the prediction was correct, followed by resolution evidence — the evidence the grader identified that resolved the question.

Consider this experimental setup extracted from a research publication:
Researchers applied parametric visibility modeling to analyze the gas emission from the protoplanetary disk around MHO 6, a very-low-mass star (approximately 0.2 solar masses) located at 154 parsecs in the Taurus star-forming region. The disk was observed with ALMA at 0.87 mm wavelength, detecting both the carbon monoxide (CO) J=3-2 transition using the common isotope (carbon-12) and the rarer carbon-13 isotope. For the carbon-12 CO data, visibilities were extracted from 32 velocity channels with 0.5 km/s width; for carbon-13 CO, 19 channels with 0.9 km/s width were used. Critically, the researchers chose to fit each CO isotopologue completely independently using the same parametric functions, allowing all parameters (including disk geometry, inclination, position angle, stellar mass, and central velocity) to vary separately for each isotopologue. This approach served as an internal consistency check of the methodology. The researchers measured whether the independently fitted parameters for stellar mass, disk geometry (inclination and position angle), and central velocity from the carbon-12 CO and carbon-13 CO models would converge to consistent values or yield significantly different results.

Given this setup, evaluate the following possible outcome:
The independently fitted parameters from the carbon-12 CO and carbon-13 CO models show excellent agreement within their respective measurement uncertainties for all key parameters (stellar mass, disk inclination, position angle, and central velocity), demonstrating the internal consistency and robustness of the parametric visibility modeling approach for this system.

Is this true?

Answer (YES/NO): YES